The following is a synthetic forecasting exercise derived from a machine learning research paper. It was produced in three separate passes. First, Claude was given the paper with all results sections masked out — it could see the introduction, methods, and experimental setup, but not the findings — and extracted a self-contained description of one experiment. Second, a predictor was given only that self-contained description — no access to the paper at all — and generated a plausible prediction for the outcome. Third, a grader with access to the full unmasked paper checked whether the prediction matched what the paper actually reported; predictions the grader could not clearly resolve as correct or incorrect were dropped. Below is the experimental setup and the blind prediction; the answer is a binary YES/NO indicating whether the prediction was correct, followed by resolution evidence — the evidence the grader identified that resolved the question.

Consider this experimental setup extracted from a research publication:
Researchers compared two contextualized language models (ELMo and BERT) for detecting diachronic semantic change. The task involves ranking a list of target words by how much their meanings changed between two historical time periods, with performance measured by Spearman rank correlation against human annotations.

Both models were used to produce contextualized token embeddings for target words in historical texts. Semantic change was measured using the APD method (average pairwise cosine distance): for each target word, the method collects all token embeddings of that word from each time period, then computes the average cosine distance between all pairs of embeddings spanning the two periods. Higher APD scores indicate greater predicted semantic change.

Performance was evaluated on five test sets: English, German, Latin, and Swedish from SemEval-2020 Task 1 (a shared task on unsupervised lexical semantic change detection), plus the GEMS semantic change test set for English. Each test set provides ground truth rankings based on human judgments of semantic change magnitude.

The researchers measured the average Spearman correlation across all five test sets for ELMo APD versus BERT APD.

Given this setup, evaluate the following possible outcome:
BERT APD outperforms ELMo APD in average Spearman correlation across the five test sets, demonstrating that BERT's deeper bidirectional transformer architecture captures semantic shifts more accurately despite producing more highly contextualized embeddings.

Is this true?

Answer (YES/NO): NO